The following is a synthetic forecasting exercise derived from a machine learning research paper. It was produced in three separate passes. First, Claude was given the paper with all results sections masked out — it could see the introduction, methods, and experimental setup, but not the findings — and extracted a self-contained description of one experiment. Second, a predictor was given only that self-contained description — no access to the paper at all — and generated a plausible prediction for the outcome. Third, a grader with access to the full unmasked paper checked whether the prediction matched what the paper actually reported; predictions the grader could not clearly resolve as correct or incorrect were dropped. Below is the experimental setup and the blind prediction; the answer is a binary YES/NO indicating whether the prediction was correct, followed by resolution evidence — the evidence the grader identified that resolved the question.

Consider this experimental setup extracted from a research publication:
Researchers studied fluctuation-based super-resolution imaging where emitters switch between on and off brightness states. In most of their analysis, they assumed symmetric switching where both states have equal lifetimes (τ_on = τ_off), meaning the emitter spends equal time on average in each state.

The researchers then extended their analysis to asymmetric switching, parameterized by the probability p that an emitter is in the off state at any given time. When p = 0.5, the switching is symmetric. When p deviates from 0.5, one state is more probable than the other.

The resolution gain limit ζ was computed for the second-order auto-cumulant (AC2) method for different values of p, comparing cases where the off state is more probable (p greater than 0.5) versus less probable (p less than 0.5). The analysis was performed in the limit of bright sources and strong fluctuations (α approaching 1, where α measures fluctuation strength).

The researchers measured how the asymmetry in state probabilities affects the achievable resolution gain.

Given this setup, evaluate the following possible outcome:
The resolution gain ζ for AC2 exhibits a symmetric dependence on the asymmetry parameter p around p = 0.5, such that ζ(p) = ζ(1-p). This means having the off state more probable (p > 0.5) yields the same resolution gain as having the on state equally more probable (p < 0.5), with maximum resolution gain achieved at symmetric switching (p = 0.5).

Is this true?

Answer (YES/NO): NO